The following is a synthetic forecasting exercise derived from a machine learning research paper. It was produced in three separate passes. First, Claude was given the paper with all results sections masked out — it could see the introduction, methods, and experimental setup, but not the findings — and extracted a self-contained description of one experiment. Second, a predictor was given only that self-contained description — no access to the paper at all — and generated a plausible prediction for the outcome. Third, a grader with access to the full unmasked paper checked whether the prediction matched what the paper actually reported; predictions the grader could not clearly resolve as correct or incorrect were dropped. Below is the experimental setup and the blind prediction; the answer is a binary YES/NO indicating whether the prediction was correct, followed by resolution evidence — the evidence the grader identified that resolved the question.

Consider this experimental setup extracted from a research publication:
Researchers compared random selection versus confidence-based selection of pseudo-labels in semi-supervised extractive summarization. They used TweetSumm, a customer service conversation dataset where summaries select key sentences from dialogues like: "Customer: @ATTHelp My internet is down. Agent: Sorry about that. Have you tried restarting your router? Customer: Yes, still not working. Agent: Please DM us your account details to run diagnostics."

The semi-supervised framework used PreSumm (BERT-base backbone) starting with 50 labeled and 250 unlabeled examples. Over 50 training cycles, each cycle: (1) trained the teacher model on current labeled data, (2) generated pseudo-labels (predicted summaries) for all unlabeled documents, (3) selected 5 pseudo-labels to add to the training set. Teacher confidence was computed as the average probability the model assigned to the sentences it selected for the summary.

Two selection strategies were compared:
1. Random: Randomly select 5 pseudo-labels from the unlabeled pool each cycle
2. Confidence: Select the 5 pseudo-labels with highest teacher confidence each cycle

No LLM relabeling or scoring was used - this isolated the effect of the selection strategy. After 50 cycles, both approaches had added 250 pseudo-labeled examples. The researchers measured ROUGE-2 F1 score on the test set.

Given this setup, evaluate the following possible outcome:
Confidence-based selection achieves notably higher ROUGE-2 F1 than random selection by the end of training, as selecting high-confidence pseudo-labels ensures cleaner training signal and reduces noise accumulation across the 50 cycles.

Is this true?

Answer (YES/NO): YES